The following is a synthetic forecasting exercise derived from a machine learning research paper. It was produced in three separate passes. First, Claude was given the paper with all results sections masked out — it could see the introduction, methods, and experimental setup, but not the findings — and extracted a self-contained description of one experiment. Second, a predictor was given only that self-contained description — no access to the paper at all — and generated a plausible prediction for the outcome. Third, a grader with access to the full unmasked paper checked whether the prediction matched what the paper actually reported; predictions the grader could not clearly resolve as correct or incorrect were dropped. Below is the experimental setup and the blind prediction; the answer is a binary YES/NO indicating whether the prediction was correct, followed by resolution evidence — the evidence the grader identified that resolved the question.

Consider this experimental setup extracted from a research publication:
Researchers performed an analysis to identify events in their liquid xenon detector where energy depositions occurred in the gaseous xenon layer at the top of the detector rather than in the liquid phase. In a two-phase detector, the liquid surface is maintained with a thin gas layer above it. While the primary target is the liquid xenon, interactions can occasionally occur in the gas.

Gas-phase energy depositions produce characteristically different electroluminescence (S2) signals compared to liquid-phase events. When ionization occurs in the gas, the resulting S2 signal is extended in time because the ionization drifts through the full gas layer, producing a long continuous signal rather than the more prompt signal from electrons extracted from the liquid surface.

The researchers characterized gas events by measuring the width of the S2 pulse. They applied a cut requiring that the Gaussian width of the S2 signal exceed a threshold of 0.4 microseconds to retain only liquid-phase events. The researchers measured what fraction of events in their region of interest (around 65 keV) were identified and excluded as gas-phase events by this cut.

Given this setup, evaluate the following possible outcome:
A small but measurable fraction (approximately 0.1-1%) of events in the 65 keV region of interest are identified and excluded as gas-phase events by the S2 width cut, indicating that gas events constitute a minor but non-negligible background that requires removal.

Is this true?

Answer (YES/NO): NO